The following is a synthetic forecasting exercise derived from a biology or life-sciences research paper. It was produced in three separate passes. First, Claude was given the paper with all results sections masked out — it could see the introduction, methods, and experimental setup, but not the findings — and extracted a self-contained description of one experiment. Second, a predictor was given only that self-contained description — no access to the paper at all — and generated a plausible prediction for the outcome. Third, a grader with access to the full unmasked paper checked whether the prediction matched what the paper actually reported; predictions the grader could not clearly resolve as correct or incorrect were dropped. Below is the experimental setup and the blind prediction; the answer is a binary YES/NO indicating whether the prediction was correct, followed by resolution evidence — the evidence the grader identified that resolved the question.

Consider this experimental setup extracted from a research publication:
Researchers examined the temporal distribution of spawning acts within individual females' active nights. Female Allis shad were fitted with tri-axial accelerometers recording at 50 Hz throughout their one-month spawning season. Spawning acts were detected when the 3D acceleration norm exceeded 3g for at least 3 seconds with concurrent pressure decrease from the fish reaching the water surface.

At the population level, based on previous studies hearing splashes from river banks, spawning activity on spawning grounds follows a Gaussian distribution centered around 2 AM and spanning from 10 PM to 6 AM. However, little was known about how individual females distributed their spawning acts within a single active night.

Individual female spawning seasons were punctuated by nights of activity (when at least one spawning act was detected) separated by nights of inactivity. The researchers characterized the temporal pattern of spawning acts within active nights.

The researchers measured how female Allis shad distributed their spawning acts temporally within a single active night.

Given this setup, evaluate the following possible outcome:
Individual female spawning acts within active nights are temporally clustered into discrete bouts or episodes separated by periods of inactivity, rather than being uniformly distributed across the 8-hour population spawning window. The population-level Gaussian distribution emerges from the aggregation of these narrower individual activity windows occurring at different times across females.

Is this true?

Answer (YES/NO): YES